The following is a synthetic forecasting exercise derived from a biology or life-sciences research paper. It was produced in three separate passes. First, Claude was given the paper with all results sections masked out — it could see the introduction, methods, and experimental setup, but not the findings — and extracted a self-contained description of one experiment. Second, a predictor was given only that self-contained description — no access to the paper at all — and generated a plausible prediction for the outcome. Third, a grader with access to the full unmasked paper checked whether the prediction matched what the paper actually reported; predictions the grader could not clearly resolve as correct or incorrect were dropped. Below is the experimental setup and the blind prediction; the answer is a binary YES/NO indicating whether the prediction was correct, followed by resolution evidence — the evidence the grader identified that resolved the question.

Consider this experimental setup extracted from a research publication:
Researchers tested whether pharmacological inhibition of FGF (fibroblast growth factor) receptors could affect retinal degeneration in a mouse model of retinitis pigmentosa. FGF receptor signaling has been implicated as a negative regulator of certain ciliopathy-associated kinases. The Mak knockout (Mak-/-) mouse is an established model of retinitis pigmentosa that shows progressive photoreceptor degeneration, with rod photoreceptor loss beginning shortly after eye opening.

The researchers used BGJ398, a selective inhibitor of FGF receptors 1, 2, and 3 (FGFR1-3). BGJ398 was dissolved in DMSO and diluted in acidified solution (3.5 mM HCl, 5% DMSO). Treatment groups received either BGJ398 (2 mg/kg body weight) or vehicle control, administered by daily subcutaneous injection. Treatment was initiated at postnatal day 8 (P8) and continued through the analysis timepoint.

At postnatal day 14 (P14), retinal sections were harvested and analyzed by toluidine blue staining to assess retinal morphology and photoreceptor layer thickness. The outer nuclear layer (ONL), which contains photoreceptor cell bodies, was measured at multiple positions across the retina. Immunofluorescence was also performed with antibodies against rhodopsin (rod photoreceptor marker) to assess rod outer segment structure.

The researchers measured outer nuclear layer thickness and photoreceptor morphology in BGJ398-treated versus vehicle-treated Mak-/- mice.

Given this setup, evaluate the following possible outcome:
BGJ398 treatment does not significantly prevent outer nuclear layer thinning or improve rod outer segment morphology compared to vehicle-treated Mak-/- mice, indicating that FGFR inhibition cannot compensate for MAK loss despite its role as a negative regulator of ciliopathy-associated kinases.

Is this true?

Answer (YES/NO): NO